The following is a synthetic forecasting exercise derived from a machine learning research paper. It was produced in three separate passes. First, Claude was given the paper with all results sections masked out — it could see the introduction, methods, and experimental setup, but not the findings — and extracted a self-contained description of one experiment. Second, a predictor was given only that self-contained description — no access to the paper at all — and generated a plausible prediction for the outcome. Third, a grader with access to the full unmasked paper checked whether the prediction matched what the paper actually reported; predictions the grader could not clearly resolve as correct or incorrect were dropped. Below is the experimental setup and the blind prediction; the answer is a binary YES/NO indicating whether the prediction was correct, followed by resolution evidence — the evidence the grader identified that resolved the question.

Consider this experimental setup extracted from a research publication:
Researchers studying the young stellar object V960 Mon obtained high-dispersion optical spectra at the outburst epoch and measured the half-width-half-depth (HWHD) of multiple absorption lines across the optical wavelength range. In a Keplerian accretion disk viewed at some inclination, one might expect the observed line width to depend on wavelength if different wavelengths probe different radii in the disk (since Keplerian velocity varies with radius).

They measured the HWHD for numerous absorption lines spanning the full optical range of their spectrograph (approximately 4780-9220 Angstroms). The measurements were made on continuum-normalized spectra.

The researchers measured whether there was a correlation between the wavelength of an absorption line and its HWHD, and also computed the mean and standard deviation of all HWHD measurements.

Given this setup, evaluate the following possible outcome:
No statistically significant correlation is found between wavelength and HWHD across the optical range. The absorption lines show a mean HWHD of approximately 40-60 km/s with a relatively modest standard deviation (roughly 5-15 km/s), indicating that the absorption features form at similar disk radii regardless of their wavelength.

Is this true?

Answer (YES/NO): YES